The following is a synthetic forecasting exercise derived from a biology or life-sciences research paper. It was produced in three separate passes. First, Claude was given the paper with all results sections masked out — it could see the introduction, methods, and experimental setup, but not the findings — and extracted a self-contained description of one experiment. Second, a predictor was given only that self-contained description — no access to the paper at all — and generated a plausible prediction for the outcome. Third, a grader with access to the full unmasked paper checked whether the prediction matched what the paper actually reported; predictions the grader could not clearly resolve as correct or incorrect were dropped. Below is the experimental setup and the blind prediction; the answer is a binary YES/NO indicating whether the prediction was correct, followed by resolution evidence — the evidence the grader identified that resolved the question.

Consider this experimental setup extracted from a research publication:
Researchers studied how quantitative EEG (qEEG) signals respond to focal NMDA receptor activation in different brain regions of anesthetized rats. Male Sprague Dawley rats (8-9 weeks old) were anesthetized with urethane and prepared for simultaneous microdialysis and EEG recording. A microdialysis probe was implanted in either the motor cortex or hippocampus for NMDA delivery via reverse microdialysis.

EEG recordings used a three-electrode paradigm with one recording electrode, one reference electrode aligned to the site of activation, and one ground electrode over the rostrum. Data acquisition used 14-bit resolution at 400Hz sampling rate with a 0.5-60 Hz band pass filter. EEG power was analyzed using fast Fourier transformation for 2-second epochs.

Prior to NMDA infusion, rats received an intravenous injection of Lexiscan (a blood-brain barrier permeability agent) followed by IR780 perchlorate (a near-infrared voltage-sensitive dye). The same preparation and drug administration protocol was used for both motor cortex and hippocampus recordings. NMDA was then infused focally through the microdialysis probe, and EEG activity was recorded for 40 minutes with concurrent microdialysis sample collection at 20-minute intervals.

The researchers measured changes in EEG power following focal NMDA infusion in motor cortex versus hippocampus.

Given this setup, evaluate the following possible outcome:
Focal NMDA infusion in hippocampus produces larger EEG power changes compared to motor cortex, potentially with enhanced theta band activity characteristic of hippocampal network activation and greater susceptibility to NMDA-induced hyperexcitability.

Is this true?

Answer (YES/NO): NO